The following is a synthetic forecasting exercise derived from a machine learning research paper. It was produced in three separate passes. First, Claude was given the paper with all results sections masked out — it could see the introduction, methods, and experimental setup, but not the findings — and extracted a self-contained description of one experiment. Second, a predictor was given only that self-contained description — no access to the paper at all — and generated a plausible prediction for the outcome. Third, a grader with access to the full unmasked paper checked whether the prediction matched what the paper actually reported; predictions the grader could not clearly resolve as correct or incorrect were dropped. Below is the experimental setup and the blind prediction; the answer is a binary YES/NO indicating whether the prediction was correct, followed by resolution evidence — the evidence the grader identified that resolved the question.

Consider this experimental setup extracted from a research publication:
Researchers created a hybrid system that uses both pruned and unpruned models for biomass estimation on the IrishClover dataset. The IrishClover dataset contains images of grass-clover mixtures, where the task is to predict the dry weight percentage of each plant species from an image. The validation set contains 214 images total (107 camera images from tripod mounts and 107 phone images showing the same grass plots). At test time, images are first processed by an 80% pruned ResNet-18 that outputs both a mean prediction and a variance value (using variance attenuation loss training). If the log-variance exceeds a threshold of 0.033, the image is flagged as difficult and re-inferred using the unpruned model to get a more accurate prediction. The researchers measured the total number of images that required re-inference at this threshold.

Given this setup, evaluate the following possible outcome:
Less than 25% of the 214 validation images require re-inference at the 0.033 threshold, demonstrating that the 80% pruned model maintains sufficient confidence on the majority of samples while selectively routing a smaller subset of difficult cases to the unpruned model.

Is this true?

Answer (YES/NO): YES